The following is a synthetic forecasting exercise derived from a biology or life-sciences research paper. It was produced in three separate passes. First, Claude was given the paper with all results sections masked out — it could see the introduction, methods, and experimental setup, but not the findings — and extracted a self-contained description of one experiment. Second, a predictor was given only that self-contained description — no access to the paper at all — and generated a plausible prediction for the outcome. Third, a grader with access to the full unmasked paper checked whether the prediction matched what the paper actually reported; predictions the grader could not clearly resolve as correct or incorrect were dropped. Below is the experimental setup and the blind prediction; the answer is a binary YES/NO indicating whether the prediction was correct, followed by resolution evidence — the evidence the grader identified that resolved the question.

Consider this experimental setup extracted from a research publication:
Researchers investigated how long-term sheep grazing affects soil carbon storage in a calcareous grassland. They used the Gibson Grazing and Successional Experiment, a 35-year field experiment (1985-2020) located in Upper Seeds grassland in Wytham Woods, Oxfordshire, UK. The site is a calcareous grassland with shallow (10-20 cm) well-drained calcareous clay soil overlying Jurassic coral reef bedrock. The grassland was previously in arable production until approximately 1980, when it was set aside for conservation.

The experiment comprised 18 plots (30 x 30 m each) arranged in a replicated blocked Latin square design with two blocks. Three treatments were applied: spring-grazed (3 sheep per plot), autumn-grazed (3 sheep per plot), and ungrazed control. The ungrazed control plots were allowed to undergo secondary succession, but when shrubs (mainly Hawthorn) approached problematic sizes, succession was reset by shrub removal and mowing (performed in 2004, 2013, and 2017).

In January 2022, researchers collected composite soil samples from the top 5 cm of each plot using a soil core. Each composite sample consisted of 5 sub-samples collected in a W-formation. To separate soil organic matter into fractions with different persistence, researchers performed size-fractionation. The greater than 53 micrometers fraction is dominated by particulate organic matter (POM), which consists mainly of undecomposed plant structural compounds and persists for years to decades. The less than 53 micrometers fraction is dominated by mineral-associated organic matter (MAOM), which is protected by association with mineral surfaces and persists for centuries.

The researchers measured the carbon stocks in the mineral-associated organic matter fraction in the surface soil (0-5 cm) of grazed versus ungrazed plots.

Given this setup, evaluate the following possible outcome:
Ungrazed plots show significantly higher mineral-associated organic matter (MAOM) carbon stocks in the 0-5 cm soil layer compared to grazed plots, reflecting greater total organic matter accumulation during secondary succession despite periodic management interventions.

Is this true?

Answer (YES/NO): NO